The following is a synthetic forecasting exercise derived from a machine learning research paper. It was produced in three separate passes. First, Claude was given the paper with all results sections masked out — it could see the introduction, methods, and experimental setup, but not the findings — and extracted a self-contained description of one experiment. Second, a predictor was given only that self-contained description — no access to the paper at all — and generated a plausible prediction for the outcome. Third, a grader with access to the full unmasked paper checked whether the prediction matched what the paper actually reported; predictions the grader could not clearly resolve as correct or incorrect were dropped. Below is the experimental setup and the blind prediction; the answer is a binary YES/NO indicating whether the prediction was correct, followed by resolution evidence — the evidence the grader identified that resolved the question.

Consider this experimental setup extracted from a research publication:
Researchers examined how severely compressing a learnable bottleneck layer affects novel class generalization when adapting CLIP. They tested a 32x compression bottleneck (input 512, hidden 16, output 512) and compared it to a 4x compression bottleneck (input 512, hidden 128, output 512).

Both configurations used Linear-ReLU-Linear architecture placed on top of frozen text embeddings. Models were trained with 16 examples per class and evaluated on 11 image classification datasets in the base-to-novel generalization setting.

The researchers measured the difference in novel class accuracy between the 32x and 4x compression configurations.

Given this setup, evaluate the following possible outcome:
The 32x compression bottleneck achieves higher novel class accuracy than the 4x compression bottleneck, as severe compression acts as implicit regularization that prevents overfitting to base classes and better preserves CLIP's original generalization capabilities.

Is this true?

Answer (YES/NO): NO